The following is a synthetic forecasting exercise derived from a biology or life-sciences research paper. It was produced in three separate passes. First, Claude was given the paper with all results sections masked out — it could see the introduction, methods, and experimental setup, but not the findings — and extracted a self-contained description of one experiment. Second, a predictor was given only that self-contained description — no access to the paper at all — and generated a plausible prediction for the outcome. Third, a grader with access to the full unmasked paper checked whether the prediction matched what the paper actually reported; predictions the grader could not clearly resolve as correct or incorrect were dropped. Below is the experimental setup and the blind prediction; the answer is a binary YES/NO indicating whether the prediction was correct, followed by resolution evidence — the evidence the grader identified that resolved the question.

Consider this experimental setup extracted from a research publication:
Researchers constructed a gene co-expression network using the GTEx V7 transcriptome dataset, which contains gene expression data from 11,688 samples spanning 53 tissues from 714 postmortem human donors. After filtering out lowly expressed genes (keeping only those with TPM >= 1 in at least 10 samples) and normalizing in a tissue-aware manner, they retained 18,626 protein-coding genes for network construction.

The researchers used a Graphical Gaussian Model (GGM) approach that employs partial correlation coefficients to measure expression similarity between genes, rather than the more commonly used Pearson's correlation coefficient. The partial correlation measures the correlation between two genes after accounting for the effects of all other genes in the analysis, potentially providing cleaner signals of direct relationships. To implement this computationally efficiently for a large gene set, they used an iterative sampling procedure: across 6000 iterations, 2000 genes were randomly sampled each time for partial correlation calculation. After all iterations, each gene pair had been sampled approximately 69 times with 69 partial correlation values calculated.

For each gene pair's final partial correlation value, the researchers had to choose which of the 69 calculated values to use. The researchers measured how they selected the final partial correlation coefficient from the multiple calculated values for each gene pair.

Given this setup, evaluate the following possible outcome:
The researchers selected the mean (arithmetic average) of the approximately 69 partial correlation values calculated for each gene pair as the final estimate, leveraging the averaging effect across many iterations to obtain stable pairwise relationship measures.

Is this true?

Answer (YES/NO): NO